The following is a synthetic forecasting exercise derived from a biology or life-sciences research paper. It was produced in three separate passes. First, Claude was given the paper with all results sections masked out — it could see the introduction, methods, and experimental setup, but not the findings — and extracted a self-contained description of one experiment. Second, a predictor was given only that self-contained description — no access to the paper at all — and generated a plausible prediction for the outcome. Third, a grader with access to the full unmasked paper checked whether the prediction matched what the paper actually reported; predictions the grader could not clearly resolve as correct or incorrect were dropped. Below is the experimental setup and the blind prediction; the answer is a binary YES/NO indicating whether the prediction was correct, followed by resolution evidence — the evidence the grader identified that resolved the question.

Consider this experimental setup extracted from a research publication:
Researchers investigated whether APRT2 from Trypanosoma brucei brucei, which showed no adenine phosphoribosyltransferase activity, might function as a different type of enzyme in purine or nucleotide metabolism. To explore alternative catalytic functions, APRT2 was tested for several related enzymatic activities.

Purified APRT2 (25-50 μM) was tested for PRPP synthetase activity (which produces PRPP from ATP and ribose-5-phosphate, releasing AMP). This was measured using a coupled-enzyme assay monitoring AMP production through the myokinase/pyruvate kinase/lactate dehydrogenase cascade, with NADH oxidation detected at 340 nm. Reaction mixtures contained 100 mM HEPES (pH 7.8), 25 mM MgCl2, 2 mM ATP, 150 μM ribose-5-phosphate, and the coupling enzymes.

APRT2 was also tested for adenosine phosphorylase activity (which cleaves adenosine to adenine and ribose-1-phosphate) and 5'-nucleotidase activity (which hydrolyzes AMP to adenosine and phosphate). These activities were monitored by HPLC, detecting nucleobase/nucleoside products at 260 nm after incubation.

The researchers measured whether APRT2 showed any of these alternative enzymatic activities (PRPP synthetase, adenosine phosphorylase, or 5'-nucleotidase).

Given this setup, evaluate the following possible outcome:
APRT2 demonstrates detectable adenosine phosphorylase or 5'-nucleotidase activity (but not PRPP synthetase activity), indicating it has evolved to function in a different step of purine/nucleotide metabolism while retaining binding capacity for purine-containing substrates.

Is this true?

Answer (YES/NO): NO